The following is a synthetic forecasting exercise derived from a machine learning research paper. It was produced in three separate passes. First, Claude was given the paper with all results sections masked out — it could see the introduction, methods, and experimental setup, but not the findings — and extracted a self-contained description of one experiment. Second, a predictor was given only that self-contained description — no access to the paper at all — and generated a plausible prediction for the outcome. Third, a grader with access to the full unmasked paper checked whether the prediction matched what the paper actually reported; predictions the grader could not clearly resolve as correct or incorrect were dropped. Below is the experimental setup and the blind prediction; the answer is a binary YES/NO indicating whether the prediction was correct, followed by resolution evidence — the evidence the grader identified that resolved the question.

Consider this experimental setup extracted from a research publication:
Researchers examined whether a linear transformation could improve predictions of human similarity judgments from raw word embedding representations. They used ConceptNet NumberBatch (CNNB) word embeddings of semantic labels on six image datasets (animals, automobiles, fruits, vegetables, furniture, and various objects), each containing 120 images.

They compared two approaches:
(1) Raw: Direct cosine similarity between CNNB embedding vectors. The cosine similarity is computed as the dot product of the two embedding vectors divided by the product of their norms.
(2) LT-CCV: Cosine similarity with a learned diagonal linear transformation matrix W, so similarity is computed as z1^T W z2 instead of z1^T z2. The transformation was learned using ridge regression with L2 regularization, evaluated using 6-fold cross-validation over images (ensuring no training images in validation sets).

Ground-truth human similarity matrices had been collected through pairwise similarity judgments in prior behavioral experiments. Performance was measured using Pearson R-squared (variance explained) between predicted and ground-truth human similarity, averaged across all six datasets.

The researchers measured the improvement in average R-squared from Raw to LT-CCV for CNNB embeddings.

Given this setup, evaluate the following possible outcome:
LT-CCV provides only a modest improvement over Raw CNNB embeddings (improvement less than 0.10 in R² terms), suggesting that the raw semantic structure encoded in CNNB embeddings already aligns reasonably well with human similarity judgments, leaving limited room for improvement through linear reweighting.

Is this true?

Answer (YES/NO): NO